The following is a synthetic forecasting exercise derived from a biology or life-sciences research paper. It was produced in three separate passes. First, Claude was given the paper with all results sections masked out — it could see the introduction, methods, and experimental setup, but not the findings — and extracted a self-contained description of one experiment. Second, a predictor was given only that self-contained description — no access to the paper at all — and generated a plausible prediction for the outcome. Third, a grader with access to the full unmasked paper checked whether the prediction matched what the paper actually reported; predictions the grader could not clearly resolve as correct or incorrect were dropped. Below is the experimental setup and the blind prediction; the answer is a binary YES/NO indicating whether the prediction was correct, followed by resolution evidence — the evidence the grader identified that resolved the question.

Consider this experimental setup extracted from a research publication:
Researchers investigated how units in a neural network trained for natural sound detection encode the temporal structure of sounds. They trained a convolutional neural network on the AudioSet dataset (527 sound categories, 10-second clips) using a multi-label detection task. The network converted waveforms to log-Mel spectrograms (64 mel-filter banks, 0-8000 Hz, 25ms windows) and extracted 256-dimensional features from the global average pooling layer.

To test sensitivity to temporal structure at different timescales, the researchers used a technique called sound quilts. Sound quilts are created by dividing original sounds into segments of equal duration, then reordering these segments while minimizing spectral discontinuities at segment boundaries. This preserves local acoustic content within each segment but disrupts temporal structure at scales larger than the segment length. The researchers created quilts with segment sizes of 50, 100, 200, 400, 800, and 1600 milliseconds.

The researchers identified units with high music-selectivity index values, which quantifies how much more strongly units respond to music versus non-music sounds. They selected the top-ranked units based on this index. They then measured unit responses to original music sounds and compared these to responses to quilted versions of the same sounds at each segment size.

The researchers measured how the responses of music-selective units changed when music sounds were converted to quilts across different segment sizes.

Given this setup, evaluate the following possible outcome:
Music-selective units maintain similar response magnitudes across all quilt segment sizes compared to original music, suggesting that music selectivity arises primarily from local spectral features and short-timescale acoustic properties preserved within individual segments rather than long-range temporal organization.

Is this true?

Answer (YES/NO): NO